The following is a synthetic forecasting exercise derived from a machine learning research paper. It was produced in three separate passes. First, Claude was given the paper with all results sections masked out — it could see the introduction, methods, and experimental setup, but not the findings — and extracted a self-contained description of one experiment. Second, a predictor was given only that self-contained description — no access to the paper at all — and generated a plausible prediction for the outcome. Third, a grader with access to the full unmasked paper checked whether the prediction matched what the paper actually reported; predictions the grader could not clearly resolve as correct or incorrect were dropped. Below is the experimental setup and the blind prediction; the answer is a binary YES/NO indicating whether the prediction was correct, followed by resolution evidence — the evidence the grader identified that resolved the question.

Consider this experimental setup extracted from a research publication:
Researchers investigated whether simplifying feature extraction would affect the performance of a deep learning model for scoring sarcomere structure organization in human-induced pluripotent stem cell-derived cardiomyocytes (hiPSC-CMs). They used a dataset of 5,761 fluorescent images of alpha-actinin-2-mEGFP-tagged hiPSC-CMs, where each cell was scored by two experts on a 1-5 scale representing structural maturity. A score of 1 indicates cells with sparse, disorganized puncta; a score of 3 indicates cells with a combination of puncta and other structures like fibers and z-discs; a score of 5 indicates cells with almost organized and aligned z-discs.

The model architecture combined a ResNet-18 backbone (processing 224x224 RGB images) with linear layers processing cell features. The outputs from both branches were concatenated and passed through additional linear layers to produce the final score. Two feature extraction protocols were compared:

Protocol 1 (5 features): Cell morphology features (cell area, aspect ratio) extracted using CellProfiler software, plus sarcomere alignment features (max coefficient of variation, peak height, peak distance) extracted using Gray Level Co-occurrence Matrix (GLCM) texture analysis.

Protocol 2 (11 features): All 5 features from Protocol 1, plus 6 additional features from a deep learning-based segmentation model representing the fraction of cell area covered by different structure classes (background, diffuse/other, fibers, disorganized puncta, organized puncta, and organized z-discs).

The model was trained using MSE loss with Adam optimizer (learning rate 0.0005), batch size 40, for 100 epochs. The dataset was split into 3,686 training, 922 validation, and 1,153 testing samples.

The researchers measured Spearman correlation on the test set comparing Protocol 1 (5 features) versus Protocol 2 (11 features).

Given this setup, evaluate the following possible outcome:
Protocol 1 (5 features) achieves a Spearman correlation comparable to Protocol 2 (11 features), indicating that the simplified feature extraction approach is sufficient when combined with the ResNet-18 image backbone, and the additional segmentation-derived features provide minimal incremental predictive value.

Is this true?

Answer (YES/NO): YES